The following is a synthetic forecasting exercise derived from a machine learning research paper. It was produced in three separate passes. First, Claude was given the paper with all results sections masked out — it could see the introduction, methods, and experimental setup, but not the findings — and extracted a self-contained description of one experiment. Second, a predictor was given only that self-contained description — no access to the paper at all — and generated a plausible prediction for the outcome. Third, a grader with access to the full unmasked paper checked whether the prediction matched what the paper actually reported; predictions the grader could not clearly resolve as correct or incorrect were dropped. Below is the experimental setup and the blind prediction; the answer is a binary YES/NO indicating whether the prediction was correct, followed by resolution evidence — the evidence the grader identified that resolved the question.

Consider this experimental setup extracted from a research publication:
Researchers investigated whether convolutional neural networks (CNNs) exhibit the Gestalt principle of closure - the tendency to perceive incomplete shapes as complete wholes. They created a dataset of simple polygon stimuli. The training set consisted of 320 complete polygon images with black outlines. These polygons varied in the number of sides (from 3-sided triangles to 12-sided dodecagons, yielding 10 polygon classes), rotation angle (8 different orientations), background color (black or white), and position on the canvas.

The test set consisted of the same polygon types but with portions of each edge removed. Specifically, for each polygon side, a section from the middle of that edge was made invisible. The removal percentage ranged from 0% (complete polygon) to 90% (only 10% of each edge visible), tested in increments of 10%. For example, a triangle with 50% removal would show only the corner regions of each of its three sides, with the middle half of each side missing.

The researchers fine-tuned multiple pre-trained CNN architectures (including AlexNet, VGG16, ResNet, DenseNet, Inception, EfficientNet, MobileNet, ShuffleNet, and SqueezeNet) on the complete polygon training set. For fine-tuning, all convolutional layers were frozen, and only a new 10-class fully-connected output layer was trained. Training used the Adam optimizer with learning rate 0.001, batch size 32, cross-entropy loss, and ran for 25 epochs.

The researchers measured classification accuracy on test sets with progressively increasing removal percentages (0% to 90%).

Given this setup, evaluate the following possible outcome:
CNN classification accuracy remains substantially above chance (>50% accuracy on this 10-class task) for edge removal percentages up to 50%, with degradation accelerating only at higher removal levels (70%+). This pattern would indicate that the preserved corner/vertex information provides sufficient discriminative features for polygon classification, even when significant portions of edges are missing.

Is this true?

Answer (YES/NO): NO